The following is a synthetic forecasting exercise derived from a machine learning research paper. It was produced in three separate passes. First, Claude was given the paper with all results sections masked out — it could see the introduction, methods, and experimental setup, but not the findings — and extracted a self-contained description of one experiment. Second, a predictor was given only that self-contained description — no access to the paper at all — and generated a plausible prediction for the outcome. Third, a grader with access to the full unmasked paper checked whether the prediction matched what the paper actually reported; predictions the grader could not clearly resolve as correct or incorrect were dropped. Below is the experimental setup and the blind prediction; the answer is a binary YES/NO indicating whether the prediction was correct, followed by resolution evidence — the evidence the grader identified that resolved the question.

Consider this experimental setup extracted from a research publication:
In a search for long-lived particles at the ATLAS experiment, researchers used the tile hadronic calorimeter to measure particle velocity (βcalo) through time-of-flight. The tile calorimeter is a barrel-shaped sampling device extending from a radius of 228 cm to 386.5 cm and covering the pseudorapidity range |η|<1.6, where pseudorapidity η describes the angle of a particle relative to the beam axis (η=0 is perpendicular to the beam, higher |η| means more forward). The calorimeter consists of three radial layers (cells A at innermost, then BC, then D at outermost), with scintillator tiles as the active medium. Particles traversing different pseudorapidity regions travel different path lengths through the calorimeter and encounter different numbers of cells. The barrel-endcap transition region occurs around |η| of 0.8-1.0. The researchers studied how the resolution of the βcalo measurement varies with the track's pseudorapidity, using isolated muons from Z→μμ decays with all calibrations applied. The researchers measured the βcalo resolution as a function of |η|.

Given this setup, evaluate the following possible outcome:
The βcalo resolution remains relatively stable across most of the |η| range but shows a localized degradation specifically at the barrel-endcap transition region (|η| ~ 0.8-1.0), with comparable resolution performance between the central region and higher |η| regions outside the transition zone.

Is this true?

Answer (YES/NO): NO